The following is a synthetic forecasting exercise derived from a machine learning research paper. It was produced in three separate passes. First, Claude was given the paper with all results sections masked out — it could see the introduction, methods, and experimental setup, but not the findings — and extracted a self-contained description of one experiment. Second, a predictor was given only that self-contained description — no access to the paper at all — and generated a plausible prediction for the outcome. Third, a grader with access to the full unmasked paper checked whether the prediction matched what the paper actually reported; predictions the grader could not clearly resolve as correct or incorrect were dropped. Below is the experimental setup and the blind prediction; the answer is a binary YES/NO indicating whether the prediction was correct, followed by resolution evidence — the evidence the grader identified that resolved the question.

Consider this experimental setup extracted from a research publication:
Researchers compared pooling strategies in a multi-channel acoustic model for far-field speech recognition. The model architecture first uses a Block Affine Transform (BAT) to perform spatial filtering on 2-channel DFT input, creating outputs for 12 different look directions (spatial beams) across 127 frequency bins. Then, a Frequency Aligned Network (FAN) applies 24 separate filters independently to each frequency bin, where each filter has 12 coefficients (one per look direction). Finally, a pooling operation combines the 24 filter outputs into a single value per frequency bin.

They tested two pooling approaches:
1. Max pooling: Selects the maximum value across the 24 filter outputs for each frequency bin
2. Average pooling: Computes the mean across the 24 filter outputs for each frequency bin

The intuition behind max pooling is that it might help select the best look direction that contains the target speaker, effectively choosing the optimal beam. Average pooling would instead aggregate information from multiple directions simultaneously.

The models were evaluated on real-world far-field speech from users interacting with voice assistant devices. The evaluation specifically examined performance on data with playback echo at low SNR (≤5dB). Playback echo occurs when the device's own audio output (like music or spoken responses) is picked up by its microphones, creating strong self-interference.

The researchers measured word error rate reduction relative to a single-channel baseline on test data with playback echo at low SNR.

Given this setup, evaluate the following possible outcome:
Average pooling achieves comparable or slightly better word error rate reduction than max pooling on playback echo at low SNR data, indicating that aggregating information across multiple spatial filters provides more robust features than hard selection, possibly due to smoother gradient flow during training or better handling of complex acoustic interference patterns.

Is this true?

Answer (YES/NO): NO